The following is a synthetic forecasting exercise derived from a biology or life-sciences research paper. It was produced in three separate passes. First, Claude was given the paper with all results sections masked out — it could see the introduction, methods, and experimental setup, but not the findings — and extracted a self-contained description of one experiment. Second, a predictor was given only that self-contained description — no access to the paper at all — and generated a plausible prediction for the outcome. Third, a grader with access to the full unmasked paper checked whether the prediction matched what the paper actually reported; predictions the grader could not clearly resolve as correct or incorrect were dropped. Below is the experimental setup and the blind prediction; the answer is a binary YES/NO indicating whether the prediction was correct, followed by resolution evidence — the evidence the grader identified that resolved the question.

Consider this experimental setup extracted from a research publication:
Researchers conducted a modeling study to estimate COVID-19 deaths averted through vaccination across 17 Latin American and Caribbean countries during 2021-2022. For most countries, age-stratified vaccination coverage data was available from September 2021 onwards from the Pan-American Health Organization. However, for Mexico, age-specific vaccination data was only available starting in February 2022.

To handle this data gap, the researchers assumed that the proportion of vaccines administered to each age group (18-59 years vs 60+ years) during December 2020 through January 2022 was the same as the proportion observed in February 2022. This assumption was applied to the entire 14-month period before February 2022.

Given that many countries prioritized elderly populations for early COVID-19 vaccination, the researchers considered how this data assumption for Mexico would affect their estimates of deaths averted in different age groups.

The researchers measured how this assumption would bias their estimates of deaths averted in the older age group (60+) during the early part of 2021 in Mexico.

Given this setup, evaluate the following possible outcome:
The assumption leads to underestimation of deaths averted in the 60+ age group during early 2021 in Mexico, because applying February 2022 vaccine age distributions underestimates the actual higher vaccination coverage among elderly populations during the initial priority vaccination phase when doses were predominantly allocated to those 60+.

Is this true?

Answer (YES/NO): YES